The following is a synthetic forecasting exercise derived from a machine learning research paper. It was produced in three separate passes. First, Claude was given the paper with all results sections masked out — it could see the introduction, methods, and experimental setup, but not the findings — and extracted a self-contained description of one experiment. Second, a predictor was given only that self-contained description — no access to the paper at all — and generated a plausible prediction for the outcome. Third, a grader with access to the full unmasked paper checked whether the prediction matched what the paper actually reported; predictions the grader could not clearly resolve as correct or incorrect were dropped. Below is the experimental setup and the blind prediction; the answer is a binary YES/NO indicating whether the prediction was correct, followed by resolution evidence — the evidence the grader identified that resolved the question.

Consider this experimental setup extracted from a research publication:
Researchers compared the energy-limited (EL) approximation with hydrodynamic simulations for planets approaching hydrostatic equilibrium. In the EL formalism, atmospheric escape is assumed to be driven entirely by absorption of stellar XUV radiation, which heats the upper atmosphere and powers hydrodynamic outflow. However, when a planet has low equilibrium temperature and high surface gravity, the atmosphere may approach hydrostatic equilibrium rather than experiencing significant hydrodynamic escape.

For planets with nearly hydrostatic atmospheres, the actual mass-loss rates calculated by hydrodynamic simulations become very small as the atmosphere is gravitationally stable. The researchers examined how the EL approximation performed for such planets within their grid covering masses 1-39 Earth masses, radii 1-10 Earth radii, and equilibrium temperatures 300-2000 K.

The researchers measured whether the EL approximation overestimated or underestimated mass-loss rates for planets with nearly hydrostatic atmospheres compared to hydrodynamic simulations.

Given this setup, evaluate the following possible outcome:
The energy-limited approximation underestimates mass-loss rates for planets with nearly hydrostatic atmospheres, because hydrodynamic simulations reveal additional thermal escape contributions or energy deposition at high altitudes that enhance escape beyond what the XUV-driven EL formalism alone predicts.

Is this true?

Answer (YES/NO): NO